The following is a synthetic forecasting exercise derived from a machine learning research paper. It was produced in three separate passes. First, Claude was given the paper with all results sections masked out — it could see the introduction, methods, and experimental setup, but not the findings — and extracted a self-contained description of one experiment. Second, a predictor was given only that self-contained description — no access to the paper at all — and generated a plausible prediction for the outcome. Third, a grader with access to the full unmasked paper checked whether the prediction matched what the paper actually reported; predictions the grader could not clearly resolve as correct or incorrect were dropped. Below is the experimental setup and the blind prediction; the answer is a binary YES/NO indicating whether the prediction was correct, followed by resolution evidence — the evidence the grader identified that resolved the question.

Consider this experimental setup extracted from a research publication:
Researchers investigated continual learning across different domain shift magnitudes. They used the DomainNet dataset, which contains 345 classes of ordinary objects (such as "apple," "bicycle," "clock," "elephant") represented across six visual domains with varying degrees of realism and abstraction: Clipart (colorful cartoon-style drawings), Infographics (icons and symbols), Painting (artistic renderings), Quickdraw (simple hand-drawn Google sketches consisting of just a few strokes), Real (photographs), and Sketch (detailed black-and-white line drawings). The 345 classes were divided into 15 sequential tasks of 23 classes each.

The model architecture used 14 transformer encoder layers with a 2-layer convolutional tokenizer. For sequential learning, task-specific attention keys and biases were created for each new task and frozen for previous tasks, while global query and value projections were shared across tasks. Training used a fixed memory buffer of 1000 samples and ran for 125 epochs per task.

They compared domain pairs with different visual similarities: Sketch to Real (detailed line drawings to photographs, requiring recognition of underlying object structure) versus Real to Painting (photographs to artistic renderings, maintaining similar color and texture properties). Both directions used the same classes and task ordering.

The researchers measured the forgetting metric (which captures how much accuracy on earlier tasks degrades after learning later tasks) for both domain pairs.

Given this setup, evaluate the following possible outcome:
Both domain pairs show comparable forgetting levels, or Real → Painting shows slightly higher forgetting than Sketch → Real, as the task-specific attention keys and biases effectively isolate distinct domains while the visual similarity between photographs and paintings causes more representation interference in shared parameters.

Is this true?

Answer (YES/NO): NO